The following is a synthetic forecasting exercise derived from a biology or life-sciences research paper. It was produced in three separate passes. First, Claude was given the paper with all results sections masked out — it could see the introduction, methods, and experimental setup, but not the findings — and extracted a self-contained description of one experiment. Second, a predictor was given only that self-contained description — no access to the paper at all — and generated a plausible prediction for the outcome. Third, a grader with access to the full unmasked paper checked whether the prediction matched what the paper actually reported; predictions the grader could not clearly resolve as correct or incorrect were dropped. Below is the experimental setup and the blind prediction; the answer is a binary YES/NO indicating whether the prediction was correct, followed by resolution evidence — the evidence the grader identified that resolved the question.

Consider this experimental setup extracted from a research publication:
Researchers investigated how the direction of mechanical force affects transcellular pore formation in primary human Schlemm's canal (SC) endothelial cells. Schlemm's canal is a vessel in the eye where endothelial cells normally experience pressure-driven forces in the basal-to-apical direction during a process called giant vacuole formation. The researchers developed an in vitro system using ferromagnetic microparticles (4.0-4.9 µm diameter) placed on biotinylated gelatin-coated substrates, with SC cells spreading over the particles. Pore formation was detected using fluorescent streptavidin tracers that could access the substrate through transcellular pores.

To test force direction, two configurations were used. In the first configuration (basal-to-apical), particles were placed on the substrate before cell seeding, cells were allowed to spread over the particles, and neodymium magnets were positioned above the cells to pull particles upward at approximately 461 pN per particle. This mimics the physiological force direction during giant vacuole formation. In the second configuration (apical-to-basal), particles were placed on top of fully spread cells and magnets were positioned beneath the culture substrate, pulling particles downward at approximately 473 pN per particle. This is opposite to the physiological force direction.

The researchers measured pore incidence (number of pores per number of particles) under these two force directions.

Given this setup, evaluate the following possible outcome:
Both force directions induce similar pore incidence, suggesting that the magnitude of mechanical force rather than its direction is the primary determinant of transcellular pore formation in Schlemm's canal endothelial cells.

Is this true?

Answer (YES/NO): NO